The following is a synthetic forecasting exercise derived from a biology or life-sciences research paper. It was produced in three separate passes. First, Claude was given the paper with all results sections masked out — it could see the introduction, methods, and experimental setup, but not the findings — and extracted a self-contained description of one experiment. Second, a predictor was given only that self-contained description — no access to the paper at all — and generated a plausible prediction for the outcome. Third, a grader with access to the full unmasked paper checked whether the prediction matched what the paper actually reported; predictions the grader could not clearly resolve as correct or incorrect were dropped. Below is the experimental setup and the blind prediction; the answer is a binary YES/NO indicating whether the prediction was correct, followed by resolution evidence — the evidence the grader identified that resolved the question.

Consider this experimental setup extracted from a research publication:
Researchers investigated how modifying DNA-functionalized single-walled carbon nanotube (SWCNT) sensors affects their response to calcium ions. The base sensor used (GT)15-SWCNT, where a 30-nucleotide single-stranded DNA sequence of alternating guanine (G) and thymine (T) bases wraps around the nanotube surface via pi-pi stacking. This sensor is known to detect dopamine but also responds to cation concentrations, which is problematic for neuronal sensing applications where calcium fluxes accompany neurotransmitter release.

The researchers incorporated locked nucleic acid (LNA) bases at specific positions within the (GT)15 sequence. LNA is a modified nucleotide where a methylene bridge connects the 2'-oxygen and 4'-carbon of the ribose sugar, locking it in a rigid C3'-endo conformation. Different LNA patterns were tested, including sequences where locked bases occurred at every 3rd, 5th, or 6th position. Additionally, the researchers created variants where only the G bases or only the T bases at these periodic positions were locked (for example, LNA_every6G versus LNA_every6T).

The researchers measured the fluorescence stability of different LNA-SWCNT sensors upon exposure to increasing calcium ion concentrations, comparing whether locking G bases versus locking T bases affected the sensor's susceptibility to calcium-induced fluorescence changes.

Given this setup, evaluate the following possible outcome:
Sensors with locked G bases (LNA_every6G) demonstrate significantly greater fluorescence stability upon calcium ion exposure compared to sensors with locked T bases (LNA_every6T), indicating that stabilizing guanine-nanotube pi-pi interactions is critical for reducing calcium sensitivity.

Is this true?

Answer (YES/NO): NO